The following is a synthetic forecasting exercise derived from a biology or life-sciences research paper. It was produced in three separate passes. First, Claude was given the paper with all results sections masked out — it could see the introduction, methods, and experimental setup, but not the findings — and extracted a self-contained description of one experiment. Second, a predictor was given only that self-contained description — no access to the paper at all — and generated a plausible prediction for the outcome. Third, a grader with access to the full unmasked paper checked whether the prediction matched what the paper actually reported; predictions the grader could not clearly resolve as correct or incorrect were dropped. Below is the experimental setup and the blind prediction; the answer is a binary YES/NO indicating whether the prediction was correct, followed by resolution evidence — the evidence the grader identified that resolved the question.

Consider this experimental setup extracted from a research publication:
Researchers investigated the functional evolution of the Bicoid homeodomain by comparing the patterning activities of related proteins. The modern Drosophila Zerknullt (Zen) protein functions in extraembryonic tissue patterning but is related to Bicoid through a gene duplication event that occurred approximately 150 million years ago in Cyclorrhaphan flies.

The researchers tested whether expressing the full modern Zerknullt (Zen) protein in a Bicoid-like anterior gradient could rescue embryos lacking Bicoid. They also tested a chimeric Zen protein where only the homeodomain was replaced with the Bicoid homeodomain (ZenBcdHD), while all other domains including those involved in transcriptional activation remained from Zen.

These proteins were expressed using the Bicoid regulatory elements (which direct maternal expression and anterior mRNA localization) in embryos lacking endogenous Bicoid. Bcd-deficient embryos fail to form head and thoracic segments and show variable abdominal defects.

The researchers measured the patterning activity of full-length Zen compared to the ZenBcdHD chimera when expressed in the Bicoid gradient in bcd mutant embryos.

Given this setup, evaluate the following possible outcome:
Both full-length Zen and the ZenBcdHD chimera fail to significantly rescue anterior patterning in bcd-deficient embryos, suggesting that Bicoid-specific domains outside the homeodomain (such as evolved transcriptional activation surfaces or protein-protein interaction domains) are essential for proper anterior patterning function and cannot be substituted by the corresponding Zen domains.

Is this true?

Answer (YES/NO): NO